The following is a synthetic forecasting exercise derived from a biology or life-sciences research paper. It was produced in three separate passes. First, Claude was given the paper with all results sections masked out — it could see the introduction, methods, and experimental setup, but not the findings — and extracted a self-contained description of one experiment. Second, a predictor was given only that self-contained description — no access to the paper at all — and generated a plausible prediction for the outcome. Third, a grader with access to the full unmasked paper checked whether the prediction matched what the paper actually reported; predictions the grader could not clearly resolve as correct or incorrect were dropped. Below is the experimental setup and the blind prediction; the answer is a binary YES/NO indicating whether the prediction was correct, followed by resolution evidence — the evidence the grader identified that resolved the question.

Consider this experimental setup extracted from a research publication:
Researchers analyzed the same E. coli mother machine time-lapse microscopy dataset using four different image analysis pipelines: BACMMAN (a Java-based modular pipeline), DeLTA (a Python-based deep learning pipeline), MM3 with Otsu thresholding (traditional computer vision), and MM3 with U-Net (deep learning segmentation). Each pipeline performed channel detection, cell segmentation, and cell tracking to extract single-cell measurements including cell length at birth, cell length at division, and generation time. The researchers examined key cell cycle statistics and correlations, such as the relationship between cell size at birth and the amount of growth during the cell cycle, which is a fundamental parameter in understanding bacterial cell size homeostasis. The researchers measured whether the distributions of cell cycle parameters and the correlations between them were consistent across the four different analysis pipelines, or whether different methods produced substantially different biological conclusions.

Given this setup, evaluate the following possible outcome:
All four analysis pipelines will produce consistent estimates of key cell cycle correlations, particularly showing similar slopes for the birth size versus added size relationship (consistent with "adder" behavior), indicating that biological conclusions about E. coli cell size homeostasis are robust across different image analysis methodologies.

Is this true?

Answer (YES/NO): YES